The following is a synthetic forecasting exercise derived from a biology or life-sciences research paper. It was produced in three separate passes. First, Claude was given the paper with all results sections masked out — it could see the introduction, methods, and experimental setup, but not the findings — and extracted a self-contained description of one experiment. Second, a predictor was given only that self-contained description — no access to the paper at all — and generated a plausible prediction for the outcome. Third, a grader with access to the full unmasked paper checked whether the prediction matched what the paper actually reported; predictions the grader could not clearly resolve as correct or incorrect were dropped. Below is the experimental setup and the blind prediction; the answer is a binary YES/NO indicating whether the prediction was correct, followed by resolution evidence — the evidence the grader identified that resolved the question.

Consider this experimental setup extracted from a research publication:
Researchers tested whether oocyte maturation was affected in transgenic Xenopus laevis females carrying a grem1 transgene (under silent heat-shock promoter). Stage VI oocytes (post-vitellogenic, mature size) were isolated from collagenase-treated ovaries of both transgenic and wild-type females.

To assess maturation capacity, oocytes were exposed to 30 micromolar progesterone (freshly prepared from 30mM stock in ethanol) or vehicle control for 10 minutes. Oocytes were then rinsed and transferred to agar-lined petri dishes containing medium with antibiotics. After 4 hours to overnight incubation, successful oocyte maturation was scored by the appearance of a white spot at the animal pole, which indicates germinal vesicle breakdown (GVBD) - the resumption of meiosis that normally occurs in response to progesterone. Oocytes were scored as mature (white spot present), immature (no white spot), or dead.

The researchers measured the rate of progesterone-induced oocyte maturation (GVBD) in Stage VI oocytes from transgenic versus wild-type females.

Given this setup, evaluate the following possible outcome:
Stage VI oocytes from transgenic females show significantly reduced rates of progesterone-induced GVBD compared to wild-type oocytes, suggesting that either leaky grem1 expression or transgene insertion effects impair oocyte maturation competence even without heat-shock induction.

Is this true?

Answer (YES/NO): YES